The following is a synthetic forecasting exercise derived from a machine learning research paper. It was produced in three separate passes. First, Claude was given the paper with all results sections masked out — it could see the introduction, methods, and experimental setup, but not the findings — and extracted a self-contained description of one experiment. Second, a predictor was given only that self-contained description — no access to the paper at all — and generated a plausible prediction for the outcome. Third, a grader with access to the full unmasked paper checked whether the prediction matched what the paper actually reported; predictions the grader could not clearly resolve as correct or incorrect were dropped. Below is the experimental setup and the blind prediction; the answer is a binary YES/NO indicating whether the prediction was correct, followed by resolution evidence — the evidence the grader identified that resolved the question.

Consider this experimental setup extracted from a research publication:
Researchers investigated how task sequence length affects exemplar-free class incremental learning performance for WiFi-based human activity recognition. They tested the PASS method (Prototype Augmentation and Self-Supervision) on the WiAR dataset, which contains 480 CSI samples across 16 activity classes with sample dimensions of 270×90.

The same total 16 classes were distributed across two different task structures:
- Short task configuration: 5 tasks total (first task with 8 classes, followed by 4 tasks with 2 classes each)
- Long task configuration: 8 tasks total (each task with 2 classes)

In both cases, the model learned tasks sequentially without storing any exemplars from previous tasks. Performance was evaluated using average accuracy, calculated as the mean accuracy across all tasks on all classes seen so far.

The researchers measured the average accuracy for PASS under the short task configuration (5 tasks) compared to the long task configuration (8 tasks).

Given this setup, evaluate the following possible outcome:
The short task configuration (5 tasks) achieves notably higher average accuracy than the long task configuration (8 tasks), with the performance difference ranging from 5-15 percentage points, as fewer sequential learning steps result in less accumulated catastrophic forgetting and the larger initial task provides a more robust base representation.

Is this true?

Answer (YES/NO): NO